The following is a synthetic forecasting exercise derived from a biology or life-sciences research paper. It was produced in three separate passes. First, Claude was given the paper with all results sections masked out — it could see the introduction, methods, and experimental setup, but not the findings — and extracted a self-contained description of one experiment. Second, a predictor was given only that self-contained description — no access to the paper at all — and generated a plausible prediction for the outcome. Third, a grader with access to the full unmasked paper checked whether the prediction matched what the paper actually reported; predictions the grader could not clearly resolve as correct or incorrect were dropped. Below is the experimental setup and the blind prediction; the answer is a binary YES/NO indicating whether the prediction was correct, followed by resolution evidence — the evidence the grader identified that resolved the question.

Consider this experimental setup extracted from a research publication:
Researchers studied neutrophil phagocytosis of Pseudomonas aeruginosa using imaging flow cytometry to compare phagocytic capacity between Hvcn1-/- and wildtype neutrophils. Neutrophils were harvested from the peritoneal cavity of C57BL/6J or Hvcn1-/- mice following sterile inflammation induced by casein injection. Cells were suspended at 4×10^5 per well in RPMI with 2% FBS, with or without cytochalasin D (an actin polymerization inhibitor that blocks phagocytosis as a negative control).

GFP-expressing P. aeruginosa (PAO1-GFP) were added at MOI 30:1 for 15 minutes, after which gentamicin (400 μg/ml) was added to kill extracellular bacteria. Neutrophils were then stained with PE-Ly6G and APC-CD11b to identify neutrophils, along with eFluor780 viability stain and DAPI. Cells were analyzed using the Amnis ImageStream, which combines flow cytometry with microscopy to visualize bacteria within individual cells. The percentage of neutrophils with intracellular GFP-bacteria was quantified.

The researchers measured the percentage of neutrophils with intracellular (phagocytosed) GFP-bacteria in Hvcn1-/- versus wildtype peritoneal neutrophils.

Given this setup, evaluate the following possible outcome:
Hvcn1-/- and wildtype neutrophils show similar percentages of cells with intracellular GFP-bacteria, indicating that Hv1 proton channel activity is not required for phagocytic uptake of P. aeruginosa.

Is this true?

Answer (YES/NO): YES